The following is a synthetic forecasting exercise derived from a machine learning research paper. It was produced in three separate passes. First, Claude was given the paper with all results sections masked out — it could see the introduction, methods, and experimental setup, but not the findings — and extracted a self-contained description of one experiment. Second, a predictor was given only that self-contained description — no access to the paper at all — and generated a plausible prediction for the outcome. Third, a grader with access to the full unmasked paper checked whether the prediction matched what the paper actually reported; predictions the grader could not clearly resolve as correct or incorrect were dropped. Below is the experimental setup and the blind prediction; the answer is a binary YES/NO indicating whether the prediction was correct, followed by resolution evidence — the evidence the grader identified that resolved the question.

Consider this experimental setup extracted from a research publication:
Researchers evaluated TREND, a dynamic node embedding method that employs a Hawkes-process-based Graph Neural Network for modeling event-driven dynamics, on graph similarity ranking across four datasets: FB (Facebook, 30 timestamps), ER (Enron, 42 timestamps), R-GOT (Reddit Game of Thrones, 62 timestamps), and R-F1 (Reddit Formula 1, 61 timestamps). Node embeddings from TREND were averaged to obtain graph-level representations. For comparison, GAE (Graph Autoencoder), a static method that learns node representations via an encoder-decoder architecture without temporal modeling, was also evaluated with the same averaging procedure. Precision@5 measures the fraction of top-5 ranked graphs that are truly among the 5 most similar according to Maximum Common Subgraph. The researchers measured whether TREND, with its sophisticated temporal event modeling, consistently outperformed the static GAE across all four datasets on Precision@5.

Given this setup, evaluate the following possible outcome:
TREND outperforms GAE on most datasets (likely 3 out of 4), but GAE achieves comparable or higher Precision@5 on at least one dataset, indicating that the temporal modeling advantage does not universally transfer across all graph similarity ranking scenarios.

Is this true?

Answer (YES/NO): NO